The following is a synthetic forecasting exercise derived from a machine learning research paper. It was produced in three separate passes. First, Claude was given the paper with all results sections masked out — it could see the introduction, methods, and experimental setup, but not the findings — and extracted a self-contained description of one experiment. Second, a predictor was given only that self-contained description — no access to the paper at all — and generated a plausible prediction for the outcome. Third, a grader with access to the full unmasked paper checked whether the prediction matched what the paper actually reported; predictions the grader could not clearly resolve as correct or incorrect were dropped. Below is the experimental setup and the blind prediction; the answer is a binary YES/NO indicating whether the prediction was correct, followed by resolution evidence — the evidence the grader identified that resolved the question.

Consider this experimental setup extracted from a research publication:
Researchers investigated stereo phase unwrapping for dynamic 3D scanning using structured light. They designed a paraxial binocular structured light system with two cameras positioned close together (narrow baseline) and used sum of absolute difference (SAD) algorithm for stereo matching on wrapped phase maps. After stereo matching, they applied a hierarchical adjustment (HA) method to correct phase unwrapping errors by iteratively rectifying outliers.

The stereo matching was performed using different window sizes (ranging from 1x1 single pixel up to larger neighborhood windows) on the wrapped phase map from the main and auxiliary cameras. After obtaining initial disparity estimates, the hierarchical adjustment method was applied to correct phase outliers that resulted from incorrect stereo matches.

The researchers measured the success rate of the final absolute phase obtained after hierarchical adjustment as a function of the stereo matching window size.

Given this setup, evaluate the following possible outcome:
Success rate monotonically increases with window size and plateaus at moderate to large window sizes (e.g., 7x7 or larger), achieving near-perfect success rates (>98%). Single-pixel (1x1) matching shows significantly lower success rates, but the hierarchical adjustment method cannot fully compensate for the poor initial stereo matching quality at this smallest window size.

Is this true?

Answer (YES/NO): NO